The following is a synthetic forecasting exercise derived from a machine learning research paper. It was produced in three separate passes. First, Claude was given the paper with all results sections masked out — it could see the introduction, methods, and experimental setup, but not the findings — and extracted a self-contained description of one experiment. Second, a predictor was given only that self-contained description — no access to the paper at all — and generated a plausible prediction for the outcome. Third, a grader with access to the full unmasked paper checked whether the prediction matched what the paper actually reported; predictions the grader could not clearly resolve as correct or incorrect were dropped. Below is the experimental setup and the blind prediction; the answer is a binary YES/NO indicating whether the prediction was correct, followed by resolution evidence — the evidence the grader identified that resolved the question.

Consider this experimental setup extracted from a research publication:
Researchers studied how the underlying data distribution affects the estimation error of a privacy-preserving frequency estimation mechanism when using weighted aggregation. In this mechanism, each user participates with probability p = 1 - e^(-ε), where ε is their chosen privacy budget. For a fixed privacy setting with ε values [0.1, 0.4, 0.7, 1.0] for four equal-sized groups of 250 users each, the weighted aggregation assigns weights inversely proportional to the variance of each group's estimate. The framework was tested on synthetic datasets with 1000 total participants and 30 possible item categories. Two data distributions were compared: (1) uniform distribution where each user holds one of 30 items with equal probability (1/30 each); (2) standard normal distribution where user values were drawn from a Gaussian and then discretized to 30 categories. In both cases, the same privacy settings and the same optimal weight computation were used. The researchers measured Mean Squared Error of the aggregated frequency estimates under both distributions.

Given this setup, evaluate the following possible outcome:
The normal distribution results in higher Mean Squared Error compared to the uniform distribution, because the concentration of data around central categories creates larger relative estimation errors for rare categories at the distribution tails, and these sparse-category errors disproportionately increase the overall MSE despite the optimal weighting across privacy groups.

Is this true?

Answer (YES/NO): YES